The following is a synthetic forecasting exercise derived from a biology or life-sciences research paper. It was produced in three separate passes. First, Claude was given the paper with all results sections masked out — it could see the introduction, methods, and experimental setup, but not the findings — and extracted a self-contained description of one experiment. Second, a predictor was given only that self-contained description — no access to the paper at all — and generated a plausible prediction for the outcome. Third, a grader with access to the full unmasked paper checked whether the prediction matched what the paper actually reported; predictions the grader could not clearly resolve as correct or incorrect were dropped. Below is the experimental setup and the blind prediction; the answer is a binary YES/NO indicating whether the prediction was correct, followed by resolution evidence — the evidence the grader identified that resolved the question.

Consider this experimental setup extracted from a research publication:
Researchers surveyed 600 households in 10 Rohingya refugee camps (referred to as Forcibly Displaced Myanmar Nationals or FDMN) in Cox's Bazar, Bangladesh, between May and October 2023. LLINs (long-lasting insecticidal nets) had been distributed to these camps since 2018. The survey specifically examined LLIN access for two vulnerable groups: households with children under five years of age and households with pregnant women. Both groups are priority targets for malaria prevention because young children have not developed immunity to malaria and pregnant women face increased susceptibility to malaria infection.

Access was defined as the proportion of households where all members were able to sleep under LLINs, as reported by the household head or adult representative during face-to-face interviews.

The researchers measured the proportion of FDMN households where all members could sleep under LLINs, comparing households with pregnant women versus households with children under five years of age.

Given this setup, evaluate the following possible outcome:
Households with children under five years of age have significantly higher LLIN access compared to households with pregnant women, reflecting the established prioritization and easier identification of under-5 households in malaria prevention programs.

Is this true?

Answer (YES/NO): NO